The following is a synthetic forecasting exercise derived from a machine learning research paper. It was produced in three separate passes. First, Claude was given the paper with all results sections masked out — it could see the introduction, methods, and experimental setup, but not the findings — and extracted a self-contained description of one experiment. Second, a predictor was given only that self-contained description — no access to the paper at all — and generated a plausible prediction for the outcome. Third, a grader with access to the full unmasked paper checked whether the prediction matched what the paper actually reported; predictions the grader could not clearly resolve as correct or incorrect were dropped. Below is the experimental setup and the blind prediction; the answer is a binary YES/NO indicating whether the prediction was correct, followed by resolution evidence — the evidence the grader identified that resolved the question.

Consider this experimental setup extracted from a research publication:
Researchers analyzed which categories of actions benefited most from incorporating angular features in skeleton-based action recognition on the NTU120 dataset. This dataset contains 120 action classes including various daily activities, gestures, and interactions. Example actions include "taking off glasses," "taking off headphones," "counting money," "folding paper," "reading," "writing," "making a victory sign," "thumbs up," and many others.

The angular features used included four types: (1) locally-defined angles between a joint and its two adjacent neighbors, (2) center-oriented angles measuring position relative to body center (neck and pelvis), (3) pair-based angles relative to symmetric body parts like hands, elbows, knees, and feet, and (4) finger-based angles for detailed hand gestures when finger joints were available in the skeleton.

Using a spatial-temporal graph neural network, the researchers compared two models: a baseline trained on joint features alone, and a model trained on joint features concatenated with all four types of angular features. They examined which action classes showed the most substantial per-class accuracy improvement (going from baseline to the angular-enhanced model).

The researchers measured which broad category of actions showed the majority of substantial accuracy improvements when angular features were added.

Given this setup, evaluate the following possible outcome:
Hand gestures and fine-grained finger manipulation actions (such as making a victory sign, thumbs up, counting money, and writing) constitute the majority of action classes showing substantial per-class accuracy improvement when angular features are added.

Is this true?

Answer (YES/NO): YES